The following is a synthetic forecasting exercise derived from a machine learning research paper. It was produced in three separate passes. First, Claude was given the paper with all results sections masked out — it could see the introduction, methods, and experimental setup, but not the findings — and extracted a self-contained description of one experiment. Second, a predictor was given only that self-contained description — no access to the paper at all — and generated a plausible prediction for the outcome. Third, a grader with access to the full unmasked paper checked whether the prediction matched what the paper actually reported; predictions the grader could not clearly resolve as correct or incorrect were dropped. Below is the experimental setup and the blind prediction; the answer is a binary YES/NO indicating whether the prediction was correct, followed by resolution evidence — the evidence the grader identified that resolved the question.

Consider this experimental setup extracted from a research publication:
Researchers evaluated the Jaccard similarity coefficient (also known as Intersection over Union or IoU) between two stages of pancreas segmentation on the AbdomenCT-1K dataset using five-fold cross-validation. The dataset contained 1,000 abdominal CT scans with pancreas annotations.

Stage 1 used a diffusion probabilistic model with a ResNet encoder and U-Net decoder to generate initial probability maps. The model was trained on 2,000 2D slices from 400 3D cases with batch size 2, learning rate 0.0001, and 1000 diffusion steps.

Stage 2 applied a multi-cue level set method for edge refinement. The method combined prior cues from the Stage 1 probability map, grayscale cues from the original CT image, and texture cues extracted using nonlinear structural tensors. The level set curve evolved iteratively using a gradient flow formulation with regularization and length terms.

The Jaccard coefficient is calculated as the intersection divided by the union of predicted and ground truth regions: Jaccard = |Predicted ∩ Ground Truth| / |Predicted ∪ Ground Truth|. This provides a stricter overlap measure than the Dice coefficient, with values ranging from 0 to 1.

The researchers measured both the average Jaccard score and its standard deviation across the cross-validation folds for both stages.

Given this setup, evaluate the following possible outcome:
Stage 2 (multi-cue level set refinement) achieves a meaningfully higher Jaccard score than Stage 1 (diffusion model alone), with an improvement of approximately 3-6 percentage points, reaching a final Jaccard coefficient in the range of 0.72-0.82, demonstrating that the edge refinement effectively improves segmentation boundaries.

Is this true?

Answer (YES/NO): NO